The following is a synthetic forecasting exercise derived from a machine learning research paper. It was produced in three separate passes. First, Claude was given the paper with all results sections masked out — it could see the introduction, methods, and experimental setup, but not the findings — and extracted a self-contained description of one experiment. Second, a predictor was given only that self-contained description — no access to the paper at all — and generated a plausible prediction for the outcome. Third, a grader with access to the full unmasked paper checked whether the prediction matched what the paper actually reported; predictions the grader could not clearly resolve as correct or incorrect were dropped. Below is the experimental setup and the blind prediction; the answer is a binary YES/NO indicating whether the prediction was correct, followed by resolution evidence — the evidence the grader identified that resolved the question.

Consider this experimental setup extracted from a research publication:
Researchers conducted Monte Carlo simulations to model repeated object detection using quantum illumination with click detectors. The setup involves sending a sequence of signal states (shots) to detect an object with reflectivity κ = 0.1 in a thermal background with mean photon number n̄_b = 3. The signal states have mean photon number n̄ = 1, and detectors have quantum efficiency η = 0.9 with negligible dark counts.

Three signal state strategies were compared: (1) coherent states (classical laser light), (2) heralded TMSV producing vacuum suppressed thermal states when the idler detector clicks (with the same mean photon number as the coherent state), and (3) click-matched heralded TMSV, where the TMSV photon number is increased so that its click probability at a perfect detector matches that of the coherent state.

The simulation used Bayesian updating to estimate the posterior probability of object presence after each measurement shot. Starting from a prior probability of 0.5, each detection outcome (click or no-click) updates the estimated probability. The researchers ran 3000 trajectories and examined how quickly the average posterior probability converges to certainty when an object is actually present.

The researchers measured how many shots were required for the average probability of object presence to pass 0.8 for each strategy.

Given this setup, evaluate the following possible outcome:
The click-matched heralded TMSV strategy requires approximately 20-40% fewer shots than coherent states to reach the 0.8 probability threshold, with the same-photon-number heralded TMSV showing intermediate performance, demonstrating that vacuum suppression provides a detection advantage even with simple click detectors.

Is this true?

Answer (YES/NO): NO